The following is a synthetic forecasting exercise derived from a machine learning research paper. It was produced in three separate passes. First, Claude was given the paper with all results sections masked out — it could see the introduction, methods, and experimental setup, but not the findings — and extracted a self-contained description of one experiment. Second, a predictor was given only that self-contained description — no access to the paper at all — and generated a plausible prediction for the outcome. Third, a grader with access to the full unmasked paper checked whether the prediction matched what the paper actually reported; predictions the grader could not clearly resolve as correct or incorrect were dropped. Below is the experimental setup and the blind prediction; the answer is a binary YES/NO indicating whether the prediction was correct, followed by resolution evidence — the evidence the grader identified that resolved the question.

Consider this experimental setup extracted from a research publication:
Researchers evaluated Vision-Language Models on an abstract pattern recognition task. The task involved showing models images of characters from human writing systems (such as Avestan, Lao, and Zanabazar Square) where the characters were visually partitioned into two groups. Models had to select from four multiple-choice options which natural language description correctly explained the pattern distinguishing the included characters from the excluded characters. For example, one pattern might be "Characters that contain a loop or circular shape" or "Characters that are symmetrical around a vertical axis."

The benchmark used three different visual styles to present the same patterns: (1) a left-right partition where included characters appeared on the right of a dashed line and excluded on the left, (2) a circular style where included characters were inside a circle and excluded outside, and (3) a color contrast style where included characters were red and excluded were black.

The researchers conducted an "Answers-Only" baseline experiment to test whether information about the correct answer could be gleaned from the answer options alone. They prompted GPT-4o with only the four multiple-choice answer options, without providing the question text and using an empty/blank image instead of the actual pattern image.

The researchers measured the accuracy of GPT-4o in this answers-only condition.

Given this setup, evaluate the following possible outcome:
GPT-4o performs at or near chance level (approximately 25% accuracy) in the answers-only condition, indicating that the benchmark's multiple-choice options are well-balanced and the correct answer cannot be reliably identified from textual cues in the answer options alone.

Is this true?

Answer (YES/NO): YES